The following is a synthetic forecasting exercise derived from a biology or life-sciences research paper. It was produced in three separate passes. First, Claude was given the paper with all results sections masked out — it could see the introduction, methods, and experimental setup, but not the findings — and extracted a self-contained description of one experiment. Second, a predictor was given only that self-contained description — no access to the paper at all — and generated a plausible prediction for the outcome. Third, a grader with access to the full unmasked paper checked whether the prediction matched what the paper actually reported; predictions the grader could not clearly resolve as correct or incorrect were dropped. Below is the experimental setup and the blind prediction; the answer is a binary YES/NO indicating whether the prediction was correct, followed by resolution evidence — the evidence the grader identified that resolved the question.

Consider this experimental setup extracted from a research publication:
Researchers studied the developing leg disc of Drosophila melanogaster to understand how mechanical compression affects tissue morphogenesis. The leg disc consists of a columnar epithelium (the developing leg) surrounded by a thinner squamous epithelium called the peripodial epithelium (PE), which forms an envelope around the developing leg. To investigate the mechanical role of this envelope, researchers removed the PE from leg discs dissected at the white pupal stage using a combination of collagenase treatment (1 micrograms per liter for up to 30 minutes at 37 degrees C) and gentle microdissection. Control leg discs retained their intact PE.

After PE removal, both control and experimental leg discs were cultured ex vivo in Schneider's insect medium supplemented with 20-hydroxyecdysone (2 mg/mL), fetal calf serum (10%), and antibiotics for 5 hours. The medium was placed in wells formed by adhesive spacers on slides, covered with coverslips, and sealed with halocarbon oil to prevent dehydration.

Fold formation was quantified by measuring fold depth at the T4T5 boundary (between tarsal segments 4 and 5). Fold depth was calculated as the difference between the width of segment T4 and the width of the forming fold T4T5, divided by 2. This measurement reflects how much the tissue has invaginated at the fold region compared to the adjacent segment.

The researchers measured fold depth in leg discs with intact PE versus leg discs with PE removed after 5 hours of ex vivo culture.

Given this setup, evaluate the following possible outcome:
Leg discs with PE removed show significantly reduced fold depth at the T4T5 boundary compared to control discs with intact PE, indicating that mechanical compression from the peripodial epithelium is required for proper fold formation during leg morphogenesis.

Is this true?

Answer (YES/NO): YES